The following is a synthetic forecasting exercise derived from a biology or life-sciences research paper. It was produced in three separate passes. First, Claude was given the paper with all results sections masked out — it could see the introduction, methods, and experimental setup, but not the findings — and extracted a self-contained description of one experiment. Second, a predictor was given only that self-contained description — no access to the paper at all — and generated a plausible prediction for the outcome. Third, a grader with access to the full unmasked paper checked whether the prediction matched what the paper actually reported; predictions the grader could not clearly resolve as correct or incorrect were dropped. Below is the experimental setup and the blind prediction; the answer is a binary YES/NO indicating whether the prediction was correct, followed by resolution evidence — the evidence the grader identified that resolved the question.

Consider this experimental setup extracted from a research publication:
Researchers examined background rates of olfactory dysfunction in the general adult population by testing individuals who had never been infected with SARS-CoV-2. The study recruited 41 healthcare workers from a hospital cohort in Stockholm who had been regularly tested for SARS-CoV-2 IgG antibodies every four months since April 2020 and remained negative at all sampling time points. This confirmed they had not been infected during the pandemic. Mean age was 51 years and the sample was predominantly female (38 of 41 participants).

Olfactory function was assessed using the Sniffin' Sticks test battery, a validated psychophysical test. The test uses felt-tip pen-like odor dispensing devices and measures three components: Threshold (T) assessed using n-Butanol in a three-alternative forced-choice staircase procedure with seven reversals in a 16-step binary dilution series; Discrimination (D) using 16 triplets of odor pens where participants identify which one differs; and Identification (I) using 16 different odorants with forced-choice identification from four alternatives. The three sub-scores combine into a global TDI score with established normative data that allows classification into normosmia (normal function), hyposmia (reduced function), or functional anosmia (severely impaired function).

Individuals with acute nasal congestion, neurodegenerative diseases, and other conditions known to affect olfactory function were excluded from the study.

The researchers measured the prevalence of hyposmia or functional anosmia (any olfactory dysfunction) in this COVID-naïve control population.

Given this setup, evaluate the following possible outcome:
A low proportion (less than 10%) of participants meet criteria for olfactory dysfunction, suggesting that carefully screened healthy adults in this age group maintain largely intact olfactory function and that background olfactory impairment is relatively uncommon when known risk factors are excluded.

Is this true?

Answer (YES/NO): NO